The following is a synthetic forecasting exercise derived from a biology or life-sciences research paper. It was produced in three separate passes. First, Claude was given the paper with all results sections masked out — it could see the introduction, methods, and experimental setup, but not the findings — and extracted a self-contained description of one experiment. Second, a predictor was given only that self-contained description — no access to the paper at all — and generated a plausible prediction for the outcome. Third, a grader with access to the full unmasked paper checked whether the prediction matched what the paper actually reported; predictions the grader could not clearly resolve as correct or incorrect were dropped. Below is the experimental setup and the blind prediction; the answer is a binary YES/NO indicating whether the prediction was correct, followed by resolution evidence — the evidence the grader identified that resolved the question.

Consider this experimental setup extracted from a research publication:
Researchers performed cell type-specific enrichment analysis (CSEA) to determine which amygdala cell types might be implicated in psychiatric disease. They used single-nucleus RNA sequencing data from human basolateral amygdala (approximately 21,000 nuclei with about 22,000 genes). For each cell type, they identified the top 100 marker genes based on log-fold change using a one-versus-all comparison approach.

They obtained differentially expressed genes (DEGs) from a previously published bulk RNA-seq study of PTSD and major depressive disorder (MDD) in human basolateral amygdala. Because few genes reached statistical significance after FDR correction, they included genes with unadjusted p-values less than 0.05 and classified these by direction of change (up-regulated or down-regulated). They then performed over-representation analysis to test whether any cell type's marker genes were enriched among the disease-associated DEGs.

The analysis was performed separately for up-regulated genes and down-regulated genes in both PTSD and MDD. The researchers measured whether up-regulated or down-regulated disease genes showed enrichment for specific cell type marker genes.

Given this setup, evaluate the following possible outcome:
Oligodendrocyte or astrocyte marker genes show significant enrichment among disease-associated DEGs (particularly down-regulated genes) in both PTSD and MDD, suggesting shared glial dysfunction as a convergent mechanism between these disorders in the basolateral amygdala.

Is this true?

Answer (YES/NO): NO